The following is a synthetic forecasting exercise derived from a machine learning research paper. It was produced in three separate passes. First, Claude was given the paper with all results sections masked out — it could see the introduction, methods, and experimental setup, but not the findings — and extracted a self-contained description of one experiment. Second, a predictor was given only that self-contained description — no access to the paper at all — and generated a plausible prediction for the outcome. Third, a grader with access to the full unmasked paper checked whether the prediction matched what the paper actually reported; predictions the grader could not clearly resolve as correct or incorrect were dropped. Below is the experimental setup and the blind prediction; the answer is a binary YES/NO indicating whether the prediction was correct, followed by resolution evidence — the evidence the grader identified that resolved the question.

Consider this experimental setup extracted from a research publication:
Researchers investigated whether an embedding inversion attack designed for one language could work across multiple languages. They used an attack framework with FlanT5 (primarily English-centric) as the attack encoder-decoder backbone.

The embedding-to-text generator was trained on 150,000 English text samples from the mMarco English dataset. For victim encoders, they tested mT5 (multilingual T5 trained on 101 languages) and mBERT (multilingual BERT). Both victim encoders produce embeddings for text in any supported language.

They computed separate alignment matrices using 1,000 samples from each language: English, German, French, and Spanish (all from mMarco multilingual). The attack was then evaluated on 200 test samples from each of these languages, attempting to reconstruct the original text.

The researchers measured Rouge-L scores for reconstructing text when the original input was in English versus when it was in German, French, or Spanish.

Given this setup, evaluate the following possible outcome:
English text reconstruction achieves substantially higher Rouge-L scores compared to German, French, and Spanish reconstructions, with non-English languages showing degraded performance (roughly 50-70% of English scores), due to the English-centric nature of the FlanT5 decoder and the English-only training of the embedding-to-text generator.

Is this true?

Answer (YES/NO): NO